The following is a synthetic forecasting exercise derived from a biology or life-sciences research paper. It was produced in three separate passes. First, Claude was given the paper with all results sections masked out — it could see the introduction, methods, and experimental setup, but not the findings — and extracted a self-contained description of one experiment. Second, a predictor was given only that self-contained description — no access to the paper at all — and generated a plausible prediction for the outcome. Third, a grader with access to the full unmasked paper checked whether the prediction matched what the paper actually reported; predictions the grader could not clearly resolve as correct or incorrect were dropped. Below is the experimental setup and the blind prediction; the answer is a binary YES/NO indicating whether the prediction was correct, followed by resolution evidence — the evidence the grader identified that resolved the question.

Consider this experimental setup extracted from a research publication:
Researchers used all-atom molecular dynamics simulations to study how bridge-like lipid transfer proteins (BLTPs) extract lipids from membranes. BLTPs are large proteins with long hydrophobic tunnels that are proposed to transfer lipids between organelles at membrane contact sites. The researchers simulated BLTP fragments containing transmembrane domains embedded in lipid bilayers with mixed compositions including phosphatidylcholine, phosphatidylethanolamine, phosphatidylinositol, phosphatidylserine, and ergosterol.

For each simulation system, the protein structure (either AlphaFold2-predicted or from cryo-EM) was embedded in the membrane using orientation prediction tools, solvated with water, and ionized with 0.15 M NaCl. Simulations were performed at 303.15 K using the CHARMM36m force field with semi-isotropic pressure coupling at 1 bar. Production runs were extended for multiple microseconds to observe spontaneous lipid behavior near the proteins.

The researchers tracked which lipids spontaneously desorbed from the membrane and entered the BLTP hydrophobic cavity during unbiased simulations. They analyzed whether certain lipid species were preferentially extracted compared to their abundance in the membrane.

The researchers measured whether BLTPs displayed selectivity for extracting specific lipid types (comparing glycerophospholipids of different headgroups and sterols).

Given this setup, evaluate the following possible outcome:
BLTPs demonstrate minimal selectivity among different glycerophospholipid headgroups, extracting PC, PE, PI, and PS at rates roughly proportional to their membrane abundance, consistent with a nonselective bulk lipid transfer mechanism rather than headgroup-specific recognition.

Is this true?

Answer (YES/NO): YES